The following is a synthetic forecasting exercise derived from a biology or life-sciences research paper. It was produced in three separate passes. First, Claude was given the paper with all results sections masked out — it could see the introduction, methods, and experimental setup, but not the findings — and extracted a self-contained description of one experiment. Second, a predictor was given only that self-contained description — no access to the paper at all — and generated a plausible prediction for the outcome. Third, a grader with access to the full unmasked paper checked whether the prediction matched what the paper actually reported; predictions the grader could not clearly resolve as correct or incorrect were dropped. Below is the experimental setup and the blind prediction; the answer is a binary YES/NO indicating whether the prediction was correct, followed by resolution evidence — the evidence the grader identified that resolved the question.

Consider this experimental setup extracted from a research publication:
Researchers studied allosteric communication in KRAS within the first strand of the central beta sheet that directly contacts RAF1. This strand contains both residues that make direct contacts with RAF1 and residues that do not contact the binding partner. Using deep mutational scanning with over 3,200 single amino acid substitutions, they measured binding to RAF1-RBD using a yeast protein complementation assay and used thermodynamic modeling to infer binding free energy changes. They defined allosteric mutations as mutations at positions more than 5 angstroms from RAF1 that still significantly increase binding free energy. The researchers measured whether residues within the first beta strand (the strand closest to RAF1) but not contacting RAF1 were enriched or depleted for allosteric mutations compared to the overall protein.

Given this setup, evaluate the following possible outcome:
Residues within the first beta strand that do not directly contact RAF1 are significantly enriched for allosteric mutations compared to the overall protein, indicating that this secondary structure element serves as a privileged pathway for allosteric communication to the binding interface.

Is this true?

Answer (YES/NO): NO